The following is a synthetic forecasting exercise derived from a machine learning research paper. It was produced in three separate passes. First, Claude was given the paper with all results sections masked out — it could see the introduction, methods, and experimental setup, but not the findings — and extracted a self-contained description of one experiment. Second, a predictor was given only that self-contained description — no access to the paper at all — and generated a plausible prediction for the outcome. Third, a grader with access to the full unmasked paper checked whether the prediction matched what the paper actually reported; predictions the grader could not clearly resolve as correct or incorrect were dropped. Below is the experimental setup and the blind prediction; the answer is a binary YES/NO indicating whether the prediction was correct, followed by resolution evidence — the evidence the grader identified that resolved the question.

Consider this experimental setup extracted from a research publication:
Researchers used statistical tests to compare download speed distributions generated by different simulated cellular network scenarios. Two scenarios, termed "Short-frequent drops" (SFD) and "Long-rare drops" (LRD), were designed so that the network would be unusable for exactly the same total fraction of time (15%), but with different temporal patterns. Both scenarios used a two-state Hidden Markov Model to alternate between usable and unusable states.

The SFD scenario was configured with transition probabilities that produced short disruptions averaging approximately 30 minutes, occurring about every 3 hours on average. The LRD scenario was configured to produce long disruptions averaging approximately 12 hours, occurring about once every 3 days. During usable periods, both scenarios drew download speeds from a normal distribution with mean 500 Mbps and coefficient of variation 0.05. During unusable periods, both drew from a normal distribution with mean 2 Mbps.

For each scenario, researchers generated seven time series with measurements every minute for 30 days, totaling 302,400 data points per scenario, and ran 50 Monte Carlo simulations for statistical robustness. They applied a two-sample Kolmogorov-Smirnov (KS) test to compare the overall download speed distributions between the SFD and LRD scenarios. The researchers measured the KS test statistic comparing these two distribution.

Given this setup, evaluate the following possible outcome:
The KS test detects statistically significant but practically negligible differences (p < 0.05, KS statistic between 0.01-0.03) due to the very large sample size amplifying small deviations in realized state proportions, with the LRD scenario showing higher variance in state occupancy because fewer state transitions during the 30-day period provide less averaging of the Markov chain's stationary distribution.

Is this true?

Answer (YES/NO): YES